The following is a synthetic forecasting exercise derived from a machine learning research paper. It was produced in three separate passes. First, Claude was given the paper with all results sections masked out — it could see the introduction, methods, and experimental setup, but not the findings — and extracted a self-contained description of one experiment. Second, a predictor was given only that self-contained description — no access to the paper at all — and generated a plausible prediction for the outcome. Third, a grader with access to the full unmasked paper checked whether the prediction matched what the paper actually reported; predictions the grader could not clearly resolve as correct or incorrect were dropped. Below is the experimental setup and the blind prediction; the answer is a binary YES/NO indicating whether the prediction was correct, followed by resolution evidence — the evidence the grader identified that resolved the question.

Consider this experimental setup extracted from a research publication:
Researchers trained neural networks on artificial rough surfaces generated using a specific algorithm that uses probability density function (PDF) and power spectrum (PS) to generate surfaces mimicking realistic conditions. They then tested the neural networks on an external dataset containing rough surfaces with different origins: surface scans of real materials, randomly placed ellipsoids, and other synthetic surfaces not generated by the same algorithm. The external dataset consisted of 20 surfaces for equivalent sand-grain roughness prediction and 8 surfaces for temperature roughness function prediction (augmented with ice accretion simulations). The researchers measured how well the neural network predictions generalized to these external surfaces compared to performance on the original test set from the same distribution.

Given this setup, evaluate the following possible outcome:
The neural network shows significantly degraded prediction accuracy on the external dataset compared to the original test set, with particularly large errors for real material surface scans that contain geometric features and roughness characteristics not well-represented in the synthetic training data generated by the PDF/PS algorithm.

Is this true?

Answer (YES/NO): NO